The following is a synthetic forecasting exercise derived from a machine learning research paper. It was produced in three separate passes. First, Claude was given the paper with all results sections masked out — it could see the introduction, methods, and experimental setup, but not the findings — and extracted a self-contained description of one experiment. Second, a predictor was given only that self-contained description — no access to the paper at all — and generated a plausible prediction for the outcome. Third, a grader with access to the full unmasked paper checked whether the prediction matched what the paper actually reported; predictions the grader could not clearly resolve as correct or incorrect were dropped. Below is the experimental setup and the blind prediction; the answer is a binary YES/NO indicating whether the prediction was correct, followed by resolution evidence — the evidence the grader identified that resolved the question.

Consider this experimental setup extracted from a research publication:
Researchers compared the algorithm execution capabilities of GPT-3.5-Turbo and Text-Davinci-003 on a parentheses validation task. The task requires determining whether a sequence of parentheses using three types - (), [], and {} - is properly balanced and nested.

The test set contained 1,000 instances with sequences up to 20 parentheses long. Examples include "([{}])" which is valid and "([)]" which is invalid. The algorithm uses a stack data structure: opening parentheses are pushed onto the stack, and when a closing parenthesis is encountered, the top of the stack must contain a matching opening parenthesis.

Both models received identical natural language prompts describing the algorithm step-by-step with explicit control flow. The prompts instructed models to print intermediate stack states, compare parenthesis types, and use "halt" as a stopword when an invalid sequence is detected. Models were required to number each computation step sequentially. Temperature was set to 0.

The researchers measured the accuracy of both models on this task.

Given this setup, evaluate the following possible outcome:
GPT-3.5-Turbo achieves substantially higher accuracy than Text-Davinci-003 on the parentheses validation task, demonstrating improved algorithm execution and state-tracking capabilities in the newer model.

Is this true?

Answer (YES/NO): NO